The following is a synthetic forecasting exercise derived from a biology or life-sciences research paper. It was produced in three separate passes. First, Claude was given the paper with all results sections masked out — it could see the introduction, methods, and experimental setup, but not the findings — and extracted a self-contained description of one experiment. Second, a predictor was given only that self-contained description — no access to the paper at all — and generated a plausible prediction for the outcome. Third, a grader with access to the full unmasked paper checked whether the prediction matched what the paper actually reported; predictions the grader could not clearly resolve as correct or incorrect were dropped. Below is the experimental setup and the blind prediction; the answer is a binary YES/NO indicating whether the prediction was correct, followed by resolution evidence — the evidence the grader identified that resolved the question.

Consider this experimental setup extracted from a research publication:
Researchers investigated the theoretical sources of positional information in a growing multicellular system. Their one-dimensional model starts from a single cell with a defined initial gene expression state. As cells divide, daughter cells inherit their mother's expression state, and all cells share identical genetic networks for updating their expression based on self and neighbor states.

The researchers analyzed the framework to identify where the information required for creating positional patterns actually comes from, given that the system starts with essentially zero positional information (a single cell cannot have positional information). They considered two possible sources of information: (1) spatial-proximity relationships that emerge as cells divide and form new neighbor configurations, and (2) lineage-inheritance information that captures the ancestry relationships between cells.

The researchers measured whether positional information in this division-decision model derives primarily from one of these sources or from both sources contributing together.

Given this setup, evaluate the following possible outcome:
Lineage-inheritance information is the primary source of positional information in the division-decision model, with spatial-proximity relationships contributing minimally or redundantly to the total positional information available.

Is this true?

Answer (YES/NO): NO